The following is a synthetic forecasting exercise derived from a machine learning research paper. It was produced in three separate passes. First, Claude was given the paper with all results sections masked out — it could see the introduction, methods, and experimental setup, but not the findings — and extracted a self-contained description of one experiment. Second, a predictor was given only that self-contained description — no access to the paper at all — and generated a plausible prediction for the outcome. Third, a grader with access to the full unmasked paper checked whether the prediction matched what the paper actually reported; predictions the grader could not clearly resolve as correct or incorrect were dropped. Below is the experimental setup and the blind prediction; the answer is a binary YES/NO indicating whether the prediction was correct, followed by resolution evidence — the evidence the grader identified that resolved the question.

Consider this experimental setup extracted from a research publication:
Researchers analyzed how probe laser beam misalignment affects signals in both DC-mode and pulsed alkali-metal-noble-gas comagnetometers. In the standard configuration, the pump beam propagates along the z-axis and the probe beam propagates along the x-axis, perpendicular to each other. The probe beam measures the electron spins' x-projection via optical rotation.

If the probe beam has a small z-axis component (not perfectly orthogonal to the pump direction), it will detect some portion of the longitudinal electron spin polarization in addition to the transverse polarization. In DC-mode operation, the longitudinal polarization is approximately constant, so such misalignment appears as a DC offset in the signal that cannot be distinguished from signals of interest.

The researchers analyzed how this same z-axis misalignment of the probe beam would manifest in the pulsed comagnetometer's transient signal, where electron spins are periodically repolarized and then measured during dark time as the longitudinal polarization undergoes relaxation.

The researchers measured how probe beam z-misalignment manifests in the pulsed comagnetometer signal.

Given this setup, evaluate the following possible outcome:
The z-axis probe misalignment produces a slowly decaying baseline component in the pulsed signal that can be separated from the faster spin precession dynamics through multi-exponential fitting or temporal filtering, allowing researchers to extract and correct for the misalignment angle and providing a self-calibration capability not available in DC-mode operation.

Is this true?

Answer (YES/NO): NO